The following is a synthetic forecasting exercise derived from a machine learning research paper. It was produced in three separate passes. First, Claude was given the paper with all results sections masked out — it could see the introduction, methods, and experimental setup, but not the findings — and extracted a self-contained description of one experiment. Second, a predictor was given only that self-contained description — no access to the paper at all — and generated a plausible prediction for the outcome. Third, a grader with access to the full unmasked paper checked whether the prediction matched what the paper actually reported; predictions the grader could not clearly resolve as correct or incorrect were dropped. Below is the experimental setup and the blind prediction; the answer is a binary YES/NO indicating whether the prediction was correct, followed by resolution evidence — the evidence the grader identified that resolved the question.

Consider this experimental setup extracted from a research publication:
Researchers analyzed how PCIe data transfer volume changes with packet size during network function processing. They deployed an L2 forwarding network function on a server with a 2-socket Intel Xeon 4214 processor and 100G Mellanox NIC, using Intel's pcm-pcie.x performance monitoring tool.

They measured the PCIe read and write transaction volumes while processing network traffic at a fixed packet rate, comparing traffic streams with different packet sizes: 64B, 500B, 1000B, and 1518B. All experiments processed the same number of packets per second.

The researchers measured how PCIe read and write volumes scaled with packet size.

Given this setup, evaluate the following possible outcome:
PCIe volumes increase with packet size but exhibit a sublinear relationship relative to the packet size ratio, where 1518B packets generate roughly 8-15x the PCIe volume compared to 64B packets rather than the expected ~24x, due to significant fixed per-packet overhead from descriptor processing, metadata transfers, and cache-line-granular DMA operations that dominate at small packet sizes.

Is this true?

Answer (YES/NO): NO